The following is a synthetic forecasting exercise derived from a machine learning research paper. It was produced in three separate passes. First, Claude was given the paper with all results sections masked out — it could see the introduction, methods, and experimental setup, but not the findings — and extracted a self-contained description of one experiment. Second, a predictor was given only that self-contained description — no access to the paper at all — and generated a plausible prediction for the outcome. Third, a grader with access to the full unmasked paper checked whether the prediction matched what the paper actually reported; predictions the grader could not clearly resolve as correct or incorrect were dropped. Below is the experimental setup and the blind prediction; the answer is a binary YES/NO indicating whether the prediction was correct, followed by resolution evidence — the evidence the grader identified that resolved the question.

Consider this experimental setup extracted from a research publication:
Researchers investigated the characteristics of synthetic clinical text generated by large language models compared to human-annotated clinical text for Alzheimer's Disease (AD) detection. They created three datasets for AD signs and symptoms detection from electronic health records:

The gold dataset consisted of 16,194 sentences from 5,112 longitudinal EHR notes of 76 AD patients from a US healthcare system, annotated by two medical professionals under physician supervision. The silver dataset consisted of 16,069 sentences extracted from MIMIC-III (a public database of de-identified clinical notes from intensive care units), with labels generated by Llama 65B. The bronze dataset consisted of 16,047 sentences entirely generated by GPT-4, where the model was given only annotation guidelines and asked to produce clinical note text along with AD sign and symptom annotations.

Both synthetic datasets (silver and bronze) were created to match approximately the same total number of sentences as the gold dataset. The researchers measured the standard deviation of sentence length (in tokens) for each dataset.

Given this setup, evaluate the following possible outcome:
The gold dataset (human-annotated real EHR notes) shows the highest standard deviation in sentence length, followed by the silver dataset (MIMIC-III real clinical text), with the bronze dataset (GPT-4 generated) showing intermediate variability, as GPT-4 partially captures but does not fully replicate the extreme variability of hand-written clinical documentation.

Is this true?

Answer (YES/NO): NO